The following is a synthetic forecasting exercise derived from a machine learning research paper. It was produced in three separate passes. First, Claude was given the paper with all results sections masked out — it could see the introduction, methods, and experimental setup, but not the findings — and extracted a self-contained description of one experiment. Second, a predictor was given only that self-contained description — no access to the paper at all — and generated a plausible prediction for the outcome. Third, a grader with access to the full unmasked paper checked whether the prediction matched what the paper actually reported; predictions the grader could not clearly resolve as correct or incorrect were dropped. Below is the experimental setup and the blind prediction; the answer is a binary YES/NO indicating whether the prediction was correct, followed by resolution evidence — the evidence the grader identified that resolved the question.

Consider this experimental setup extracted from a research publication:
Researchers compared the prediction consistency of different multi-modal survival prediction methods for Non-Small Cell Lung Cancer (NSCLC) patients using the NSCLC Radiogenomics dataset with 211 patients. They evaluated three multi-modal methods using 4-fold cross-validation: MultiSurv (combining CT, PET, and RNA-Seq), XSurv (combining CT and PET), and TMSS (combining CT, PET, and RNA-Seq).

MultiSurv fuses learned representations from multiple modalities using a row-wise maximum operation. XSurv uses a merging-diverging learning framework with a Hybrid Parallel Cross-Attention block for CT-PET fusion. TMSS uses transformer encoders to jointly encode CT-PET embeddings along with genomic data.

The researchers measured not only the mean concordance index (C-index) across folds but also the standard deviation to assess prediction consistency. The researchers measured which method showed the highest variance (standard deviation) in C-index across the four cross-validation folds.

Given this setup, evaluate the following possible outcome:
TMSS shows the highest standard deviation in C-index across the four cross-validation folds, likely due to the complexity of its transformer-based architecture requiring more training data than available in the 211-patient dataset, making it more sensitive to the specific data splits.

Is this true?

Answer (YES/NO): NO